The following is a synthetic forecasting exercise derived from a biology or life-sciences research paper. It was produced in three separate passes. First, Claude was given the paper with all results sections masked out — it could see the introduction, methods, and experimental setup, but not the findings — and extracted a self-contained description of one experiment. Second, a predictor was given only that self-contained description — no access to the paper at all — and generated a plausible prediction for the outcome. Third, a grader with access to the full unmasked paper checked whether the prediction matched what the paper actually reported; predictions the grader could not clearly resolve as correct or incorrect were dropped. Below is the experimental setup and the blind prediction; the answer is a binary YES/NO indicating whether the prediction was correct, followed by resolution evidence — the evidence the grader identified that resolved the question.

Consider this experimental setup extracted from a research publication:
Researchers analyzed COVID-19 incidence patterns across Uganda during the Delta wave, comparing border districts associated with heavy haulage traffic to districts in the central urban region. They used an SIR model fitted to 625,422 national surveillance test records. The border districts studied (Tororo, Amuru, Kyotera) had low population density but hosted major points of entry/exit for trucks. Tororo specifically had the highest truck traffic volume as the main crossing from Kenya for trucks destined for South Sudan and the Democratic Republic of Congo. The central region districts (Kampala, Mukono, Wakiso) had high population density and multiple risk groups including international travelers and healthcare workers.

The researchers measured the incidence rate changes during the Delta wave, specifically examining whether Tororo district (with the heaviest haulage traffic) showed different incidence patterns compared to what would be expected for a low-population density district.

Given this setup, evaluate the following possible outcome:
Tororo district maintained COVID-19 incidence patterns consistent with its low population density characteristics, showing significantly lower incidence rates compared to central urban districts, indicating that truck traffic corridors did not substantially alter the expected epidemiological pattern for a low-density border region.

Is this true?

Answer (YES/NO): NO